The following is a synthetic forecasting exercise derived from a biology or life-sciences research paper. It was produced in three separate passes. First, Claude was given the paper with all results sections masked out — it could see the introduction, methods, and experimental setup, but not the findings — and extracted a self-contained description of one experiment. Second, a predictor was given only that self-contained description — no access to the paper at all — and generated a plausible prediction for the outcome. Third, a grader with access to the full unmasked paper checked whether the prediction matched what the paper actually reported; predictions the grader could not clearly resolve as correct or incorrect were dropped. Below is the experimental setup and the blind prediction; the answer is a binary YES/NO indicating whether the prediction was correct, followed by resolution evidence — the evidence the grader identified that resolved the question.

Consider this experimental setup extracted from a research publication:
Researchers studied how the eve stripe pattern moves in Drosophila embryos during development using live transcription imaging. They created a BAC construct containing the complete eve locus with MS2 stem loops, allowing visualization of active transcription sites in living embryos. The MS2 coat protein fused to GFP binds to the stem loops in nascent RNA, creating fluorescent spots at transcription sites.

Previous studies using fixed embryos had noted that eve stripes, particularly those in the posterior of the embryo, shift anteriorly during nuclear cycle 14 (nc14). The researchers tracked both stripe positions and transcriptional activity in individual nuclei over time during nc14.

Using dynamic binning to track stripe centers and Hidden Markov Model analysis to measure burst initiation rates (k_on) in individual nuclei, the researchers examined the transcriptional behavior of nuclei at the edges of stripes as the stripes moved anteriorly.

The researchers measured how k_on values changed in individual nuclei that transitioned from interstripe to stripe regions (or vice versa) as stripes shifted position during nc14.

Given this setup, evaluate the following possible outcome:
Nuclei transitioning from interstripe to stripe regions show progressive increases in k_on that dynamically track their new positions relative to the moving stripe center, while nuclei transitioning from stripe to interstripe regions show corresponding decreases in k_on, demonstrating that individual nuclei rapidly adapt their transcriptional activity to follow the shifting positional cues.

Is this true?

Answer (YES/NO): YES